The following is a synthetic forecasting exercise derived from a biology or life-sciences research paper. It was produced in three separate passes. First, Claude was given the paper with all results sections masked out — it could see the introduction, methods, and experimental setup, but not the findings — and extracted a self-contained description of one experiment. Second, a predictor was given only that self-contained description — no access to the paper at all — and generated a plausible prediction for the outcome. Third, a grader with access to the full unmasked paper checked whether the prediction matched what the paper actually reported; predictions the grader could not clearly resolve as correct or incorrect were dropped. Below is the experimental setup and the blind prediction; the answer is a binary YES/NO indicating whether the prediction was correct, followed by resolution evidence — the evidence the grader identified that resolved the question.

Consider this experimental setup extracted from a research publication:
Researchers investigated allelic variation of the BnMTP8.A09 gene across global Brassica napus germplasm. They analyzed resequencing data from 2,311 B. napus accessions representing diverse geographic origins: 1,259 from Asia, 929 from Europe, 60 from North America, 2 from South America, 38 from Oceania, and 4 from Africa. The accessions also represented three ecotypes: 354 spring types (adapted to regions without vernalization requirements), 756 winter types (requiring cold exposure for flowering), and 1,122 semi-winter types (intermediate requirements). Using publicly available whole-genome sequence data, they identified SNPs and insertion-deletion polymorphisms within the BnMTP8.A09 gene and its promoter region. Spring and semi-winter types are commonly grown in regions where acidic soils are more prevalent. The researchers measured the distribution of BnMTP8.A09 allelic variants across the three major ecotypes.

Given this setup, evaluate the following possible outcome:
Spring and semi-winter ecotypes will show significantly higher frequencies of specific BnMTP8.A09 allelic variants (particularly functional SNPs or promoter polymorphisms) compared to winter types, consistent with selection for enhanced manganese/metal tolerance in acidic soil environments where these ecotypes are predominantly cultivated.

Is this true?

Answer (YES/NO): NO